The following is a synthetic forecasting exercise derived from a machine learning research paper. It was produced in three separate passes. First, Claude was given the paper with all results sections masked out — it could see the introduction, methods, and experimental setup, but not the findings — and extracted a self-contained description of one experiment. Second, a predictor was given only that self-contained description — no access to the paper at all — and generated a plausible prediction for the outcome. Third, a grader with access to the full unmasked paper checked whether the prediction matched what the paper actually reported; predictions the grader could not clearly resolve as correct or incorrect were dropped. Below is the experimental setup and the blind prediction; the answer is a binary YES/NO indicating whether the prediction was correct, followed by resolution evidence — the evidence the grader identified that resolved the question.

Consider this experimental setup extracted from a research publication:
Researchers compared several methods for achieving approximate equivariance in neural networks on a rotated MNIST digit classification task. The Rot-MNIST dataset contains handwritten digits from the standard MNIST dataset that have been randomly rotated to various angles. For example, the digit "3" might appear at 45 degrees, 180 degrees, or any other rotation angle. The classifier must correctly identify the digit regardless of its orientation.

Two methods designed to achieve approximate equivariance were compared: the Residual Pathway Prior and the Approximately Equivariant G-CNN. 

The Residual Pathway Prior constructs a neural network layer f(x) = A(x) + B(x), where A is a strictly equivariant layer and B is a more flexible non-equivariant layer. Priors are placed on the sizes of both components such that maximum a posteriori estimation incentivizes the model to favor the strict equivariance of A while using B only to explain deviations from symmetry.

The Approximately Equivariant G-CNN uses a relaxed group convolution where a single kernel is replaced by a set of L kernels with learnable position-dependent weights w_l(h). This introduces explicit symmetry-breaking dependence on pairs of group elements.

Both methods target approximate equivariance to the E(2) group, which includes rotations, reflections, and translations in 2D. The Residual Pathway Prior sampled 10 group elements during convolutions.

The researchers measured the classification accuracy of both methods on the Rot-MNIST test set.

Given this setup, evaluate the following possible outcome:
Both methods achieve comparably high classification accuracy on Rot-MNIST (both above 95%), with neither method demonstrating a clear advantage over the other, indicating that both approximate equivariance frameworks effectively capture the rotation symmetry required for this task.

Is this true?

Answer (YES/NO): NO